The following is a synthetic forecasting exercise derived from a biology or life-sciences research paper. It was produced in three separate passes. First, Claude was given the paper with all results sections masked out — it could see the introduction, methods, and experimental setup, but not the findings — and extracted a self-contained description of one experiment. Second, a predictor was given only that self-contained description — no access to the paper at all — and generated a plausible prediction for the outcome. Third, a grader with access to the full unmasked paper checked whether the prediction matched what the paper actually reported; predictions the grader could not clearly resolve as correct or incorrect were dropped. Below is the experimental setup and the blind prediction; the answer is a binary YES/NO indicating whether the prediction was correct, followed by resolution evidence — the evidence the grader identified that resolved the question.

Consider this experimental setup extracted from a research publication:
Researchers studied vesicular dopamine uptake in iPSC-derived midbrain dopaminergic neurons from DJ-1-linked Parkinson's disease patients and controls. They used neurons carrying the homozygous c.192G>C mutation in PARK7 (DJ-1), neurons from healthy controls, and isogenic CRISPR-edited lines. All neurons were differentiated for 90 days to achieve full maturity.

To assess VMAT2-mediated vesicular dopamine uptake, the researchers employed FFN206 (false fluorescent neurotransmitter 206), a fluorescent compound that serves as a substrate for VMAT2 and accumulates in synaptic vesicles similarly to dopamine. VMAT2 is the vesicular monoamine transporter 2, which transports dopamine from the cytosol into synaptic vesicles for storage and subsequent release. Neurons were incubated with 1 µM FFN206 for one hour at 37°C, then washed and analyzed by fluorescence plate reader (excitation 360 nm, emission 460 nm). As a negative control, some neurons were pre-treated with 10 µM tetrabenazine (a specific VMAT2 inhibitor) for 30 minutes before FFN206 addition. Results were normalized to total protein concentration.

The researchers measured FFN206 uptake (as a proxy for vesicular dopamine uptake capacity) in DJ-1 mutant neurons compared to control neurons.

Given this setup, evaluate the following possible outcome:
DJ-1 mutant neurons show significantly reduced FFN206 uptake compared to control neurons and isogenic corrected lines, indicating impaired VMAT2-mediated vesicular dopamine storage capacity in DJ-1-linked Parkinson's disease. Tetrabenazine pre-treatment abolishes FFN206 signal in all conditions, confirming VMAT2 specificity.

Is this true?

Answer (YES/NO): YES